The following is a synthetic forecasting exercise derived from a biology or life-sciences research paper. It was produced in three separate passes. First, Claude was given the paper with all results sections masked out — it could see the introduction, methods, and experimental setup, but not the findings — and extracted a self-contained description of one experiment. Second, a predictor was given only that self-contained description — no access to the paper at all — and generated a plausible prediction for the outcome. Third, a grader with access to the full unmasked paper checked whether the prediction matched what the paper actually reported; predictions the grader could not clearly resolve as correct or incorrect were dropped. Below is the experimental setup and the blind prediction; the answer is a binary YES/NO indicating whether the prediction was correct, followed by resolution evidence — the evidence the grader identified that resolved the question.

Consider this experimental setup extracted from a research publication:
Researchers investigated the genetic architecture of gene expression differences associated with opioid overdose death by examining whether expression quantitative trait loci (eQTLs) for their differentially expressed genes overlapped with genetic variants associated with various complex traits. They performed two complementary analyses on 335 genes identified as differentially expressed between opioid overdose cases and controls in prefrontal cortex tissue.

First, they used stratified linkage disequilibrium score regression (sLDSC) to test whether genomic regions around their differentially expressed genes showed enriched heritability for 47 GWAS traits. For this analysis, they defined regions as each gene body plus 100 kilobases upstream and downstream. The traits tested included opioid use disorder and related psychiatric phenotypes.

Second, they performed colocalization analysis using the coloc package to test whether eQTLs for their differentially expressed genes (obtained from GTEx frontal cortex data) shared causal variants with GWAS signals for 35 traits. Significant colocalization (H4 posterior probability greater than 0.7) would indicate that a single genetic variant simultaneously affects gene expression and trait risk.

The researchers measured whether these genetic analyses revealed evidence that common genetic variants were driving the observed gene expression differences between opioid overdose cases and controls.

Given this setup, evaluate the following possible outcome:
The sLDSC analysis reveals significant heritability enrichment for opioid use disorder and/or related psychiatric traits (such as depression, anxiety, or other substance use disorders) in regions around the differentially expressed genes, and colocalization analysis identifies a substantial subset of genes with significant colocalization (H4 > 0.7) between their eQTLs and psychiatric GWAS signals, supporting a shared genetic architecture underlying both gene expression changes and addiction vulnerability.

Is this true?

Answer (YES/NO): NO